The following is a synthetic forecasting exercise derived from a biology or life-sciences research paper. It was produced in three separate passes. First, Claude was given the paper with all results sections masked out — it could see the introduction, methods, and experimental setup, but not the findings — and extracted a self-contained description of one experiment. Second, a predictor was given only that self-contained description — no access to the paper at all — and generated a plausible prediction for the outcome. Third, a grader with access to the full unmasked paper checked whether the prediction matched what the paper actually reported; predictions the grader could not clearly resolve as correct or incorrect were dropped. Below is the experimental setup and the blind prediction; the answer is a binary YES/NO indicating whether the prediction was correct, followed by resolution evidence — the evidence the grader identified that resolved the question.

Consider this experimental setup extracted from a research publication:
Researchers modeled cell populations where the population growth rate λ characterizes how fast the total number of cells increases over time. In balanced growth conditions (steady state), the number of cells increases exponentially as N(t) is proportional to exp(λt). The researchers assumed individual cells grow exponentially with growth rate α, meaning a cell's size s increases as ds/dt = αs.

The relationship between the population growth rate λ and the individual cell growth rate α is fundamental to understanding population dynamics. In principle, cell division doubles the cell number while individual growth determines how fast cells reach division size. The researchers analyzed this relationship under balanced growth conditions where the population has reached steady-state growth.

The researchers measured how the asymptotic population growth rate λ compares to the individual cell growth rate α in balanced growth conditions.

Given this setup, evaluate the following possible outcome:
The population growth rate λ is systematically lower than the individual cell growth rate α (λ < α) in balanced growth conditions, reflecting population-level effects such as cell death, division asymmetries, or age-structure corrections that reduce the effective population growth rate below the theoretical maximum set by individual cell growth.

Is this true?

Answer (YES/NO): NO